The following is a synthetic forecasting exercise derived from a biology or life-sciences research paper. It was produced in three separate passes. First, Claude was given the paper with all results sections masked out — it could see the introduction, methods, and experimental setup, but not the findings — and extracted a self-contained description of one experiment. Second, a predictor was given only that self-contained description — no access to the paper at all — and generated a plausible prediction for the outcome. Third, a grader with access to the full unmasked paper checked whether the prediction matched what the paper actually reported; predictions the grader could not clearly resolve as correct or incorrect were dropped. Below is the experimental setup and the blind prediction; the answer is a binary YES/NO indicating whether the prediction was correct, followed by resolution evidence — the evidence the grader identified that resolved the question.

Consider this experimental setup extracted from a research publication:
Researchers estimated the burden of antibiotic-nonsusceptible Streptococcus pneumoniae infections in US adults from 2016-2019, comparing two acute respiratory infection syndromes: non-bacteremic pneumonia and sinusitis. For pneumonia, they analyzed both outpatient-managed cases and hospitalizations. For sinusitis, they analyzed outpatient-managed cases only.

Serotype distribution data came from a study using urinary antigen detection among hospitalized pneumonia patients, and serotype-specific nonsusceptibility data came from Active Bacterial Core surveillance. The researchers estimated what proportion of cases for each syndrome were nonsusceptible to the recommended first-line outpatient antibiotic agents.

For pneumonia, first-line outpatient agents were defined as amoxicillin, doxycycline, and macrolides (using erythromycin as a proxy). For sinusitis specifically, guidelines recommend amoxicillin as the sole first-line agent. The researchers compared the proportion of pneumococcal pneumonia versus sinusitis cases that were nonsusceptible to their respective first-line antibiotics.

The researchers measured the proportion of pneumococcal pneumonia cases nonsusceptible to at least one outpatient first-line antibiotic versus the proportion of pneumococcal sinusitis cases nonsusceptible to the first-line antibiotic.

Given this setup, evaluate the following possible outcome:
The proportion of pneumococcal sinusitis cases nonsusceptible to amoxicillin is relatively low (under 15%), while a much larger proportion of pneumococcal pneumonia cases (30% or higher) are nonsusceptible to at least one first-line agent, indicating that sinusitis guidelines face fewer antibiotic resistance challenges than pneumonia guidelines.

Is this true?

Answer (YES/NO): YES